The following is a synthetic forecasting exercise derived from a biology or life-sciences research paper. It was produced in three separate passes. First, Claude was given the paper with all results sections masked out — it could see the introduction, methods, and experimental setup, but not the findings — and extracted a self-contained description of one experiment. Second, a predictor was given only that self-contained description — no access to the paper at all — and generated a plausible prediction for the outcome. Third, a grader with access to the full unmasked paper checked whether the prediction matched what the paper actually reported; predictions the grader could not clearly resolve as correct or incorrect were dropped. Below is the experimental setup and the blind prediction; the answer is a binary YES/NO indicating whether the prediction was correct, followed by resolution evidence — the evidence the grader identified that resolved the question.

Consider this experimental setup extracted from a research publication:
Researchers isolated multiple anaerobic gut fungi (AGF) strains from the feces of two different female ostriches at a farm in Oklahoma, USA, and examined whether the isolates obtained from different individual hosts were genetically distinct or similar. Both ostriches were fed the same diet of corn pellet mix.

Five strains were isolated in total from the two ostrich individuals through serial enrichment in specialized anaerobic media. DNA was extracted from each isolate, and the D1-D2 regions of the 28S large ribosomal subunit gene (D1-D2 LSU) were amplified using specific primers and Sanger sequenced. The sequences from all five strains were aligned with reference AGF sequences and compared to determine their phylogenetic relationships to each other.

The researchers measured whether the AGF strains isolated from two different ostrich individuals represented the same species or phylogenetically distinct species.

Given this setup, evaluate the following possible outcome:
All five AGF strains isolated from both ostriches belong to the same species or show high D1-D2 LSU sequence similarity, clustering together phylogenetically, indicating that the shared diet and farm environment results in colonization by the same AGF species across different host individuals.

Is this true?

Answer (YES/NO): YES